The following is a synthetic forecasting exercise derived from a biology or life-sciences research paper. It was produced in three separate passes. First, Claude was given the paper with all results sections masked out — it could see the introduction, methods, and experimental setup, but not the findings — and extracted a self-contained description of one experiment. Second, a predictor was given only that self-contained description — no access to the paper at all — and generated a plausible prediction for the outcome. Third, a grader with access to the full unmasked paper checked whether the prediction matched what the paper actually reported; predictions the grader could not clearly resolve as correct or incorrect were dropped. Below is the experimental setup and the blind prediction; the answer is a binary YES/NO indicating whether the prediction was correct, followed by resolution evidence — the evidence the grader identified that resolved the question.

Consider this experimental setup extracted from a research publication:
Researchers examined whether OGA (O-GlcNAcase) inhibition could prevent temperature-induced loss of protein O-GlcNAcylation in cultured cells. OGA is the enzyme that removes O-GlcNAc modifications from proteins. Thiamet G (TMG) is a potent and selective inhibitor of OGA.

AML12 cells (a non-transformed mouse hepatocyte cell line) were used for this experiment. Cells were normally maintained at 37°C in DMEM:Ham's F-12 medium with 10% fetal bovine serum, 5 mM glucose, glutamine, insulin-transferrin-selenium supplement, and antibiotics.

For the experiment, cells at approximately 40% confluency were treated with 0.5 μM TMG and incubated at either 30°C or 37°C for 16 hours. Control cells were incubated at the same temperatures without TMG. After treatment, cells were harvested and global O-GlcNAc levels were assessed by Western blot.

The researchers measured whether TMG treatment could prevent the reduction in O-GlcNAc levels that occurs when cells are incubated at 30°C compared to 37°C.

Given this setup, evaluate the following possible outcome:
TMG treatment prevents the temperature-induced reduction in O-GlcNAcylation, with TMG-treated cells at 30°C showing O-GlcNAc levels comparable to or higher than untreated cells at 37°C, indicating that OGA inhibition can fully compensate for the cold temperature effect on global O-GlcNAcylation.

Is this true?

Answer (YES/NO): YES